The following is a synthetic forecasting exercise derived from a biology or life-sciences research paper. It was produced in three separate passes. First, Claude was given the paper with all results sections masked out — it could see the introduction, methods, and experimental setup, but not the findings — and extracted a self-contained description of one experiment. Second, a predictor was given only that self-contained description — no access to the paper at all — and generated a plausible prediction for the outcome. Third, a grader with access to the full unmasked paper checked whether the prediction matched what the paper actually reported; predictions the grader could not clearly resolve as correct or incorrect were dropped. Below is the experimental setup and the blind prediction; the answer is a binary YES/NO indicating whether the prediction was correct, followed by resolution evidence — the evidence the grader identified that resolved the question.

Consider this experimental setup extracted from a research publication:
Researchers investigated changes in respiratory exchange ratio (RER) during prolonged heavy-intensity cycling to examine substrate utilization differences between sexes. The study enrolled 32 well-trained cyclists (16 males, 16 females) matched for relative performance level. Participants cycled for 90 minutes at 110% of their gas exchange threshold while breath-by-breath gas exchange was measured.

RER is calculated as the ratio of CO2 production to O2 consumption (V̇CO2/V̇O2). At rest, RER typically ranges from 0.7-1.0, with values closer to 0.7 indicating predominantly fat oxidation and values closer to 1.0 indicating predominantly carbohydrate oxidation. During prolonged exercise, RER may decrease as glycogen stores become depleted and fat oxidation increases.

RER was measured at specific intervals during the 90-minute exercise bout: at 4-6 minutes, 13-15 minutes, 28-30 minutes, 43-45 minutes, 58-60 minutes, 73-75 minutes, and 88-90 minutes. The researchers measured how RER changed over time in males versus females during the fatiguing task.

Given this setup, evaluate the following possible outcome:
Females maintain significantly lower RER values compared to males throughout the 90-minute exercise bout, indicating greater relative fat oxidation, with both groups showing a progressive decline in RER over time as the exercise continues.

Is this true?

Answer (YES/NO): NO